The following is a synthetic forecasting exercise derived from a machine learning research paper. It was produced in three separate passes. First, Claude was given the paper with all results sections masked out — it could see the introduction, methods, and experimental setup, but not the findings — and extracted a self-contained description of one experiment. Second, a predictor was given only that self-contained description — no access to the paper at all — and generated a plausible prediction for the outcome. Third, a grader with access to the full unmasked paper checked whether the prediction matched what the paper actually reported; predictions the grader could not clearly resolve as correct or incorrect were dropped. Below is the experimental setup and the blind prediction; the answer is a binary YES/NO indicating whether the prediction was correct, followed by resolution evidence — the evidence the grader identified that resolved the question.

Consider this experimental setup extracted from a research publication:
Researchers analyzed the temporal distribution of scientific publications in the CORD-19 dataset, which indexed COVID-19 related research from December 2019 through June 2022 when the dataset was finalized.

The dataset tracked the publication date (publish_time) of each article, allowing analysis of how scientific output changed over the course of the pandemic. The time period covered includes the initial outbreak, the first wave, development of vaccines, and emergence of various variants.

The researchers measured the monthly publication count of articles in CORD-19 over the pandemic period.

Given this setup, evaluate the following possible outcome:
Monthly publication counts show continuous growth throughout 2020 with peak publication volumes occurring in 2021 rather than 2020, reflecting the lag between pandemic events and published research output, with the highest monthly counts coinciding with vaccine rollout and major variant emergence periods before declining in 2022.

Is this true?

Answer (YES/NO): NO